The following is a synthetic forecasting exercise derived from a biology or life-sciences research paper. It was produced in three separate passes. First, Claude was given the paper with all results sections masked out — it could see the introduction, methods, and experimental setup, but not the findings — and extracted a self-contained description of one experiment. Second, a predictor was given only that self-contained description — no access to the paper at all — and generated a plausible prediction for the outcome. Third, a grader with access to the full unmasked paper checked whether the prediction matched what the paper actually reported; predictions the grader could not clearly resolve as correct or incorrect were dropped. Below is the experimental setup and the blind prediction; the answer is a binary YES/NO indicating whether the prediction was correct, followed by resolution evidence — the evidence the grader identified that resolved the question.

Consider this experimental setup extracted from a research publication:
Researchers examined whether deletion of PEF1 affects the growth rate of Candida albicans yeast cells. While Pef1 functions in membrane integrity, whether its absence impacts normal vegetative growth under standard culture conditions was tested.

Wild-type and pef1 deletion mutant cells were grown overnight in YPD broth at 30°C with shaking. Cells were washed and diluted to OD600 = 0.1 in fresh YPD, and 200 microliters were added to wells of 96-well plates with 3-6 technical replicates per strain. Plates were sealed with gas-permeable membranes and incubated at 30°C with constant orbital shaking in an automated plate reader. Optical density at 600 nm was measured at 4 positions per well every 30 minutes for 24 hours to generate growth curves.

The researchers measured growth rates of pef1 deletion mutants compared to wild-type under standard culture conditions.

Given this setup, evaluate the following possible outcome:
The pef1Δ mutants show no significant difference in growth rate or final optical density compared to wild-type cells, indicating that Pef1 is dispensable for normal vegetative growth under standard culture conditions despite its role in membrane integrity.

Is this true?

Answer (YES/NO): NO